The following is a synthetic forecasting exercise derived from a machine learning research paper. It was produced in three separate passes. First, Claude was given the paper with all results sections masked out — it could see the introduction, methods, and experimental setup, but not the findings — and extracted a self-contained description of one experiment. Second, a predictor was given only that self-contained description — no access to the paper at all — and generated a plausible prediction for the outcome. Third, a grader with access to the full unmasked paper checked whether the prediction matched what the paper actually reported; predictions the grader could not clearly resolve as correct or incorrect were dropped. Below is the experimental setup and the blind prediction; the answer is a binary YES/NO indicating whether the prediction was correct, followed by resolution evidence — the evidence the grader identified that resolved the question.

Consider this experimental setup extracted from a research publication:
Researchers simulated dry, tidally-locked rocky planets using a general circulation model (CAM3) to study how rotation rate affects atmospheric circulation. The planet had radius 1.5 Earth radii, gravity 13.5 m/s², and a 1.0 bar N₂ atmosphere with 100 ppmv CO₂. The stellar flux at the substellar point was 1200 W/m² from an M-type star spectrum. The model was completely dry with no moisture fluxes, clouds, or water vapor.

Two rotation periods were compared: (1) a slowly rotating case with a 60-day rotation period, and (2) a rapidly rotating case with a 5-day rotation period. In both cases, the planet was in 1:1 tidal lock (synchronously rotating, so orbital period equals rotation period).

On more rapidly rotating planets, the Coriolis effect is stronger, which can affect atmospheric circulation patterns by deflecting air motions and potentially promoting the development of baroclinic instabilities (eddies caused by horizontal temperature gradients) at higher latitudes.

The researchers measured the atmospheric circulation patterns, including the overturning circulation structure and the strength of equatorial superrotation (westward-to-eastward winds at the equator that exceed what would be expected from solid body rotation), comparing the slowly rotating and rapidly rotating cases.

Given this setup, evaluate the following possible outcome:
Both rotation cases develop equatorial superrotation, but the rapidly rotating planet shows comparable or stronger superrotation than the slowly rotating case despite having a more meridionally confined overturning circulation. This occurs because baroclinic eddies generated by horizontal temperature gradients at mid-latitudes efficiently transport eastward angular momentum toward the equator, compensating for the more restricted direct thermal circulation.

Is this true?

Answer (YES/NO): NO